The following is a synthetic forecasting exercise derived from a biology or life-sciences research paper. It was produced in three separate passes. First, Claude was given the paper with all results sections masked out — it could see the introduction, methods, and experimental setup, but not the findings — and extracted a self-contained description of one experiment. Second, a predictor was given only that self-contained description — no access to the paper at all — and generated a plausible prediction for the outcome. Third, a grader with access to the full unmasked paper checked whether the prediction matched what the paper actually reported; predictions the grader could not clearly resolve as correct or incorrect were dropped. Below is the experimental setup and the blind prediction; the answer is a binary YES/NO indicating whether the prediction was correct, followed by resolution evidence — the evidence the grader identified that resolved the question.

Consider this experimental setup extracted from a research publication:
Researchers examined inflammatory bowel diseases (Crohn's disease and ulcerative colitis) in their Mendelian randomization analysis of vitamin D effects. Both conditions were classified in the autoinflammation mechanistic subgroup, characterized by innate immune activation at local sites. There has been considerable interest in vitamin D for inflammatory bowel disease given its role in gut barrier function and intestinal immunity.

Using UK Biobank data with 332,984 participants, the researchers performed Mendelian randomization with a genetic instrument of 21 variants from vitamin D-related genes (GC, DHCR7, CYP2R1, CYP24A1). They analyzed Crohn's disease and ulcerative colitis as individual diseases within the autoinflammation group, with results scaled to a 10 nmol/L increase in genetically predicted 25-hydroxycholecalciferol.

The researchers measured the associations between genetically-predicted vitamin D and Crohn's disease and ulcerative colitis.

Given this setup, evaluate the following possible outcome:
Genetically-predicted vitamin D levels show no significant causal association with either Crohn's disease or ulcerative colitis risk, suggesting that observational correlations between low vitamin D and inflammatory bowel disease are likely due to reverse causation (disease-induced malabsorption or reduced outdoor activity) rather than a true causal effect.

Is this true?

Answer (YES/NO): YES